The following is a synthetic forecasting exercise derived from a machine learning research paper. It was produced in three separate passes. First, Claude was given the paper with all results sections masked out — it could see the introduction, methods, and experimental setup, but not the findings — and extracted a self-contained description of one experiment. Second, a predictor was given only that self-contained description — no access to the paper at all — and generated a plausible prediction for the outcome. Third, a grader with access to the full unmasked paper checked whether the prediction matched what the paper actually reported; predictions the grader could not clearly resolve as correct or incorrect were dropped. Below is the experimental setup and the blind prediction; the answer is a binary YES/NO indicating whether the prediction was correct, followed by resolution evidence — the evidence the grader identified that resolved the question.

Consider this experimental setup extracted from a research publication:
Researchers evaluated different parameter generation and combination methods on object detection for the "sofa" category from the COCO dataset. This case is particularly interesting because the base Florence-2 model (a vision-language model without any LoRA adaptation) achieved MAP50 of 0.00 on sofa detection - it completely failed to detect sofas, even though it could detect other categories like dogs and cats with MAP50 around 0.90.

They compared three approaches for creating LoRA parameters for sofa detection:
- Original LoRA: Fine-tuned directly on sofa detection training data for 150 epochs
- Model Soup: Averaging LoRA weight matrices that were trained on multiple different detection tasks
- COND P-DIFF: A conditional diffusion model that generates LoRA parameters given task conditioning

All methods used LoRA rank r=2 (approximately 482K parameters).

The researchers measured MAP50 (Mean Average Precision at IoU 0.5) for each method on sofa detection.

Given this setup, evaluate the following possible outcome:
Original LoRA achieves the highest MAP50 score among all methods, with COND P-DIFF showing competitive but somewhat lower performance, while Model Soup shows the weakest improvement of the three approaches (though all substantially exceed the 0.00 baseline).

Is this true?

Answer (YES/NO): YES